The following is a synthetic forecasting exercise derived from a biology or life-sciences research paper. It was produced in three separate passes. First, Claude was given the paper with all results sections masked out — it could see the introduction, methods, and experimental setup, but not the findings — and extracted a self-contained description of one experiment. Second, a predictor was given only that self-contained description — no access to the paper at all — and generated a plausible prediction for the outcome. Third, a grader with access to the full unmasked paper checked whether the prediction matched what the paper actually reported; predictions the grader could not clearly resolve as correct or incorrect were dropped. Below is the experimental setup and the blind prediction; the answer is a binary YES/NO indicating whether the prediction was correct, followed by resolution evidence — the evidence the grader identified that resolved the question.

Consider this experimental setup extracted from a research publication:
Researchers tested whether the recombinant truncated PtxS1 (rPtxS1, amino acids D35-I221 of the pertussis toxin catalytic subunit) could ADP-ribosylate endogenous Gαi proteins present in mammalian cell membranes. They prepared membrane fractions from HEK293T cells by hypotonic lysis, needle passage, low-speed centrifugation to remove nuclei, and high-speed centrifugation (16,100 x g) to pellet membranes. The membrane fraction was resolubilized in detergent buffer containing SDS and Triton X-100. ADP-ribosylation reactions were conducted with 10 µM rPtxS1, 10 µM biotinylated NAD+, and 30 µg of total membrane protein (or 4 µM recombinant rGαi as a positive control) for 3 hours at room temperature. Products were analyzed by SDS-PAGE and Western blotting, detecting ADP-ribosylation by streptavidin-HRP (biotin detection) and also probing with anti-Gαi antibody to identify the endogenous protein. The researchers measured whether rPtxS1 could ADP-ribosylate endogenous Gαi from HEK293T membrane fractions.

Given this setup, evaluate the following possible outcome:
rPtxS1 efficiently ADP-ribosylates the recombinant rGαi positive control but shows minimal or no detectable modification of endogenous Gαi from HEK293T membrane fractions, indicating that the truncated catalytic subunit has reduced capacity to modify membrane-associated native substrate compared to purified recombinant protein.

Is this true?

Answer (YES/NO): NO